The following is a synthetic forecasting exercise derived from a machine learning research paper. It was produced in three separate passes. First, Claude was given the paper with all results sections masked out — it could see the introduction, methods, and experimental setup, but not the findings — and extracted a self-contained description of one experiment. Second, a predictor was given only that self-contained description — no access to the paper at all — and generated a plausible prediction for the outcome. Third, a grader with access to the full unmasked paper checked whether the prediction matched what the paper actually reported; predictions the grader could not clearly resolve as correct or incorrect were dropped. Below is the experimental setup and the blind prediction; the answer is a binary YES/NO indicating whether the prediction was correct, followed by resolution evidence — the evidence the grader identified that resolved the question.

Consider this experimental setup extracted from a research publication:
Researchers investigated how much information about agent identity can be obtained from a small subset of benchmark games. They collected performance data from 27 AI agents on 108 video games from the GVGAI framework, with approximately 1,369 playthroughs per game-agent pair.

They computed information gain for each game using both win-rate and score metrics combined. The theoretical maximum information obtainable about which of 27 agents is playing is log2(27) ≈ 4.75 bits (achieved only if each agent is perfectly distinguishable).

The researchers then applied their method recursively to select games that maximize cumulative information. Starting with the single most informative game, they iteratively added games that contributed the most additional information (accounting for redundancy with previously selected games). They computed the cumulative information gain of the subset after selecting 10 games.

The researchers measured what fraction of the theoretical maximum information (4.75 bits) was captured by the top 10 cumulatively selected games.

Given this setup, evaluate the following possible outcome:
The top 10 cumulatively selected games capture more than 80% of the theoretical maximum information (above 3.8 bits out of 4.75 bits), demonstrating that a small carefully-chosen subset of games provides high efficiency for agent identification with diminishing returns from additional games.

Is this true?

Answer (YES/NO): YES